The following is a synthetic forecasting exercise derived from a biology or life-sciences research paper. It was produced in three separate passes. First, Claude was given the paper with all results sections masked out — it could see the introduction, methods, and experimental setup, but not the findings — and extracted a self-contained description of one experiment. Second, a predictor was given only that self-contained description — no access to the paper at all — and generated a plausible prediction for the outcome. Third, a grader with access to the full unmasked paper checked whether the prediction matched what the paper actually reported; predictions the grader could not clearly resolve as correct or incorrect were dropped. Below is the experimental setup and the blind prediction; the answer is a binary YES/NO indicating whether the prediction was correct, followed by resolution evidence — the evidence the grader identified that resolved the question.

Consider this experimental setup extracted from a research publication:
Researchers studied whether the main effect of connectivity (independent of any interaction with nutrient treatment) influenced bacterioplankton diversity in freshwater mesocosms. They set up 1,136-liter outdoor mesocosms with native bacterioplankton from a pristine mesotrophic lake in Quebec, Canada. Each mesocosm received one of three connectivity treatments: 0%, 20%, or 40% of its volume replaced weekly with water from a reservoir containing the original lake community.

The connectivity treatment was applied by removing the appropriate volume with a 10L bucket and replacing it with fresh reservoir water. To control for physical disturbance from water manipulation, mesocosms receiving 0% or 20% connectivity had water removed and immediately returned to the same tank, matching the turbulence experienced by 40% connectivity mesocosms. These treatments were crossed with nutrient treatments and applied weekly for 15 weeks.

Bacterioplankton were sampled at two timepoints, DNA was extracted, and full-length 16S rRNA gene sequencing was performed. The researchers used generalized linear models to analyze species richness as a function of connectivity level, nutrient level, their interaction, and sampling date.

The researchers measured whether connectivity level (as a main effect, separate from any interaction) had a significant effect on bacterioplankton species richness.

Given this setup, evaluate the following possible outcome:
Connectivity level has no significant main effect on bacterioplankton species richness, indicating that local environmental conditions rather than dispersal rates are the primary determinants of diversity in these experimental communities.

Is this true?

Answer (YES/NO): NO